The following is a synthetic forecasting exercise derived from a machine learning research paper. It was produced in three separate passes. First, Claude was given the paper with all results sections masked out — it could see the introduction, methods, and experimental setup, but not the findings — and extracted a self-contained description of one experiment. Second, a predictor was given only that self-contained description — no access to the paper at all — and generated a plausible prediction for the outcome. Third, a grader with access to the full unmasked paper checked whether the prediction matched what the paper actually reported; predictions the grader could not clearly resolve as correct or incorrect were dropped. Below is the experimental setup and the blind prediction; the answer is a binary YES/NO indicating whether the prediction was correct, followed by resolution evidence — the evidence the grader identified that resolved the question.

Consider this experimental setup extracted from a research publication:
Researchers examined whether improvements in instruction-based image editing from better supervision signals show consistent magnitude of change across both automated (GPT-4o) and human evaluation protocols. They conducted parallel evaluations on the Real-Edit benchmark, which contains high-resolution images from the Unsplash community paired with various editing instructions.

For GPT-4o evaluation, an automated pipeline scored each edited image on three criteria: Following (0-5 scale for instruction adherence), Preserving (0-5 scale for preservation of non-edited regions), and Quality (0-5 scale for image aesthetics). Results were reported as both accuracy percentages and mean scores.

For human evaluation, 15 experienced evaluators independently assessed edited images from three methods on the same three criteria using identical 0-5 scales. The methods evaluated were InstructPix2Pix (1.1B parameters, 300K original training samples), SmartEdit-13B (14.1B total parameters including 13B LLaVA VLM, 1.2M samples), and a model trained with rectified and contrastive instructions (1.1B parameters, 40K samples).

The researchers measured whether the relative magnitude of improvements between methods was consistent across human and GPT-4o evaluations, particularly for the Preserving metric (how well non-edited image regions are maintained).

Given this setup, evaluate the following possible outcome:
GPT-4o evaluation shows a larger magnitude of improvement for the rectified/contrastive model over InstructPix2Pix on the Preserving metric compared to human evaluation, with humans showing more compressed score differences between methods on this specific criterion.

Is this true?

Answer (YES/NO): NO